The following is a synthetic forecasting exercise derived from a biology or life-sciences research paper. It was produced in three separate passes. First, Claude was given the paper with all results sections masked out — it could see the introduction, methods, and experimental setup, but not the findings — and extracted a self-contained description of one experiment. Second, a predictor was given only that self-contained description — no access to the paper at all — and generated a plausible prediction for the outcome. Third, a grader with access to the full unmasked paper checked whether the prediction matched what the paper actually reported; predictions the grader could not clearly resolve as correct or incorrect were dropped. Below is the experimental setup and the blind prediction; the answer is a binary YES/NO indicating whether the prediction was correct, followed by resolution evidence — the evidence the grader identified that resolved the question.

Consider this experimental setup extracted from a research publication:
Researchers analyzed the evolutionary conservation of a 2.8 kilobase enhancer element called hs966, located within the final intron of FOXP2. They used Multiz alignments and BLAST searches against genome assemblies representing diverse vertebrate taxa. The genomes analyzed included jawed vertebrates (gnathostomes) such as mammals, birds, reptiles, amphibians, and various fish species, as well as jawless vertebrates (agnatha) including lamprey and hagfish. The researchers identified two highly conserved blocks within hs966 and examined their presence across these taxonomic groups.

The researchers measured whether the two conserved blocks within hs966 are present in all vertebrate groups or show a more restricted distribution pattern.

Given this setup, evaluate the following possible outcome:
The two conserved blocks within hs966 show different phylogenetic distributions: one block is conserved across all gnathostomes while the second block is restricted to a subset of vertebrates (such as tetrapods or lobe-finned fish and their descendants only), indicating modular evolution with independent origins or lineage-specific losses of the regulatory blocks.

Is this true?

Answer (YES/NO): NO